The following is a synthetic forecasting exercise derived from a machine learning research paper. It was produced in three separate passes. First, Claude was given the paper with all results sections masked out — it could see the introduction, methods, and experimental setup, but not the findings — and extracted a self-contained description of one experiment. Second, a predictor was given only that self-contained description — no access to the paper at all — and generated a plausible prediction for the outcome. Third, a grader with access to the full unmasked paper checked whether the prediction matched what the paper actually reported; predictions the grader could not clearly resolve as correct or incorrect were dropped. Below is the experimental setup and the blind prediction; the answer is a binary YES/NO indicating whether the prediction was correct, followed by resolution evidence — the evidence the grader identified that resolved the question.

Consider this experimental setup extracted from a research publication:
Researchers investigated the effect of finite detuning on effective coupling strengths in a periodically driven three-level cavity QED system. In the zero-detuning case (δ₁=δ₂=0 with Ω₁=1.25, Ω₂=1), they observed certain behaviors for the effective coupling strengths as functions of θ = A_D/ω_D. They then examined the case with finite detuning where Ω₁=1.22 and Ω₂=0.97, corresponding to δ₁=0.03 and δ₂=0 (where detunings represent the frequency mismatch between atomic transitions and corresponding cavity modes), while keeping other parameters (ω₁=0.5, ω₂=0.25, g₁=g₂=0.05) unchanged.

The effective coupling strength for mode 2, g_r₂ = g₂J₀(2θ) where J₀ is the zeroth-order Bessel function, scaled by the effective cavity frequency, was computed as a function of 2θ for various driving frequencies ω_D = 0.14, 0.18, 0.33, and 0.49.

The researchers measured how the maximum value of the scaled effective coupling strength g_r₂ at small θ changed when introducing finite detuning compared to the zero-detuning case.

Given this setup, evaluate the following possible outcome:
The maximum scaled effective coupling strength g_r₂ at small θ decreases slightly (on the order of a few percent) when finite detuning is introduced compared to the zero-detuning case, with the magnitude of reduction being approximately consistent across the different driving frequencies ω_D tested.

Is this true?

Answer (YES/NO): NO